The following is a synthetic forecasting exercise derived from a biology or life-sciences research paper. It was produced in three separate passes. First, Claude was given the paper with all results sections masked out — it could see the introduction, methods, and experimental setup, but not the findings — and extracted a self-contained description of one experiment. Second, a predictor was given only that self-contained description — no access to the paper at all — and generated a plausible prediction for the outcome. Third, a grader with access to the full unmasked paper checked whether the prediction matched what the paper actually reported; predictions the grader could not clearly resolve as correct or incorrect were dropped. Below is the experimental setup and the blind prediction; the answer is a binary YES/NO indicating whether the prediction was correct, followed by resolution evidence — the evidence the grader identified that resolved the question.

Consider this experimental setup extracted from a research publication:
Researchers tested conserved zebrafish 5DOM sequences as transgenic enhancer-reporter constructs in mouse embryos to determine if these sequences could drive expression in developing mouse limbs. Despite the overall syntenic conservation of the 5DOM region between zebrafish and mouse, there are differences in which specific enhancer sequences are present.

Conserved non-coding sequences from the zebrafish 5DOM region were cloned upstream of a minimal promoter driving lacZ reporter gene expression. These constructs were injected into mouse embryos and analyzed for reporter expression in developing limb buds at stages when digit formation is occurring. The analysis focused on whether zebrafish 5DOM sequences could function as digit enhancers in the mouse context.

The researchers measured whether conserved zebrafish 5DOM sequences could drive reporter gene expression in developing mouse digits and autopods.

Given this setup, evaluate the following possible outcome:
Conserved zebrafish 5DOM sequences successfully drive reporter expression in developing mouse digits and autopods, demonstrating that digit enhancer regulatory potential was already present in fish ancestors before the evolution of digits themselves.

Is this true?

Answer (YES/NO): YES